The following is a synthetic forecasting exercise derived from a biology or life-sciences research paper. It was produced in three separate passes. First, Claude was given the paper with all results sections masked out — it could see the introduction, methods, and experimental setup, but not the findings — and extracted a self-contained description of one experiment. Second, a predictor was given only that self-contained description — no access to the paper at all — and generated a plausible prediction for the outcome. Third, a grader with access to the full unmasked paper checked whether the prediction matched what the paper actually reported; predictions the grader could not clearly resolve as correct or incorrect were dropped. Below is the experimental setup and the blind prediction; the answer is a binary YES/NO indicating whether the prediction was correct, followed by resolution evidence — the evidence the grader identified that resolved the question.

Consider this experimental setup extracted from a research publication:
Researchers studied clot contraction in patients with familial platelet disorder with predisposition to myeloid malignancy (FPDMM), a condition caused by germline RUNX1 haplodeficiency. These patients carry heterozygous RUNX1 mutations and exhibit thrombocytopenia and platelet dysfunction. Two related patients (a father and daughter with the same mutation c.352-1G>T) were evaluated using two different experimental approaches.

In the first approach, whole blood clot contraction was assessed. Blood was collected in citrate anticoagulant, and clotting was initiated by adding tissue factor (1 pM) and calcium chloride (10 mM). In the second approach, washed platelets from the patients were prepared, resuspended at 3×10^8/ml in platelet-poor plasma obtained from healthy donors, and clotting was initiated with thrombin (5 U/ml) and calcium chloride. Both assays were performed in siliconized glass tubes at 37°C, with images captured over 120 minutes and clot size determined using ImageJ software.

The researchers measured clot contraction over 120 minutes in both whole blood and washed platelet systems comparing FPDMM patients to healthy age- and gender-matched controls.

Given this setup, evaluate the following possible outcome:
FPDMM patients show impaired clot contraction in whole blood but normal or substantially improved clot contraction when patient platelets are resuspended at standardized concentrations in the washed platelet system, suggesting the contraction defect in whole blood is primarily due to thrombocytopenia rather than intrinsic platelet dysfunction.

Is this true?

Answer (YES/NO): NO